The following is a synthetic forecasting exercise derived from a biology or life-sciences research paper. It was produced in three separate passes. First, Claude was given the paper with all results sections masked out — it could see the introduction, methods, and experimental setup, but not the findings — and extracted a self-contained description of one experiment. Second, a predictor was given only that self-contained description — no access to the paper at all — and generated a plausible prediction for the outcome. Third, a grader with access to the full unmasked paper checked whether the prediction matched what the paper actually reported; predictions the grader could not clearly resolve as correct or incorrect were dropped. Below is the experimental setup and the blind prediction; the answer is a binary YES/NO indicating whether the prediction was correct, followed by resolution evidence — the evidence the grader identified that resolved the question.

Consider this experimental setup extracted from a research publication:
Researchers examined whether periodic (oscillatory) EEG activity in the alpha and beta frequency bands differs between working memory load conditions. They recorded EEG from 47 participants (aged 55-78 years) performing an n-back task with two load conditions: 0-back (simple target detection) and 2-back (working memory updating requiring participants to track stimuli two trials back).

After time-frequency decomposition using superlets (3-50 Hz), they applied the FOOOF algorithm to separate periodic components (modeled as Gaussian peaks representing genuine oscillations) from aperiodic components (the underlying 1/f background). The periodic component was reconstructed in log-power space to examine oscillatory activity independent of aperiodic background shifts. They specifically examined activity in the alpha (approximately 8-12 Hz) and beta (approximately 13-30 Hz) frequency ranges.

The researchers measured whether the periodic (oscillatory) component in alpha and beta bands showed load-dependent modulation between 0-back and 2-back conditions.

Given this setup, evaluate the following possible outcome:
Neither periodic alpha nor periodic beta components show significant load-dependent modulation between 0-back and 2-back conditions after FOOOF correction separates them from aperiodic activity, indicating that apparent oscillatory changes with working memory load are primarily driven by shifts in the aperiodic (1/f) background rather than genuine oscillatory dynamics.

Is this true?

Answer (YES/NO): NO